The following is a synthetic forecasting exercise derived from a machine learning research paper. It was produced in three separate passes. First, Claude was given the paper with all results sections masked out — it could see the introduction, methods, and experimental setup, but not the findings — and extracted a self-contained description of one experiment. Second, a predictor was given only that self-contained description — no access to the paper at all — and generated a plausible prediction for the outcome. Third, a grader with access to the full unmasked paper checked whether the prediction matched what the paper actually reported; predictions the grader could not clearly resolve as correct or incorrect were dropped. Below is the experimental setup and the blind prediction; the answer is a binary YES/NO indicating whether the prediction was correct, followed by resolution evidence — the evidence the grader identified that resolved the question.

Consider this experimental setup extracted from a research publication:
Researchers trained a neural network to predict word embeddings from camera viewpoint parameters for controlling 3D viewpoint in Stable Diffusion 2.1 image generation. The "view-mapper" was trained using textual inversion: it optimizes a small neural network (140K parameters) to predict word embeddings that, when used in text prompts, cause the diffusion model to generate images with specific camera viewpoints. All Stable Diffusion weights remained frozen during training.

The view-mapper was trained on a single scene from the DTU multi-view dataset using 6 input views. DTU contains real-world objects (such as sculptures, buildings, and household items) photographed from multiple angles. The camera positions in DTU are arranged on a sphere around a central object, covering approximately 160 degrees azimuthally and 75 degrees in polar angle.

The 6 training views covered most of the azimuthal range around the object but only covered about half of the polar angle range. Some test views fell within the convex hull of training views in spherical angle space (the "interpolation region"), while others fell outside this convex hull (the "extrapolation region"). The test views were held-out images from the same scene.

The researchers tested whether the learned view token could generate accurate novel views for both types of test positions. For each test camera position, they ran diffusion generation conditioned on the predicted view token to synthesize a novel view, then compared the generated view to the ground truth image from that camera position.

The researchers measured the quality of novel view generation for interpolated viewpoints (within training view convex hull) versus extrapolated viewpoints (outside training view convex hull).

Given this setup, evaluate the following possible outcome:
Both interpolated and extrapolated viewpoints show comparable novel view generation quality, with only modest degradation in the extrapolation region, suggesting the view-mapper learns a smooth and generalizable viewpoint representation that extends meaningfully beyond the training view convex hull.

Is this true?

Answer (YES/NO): NO